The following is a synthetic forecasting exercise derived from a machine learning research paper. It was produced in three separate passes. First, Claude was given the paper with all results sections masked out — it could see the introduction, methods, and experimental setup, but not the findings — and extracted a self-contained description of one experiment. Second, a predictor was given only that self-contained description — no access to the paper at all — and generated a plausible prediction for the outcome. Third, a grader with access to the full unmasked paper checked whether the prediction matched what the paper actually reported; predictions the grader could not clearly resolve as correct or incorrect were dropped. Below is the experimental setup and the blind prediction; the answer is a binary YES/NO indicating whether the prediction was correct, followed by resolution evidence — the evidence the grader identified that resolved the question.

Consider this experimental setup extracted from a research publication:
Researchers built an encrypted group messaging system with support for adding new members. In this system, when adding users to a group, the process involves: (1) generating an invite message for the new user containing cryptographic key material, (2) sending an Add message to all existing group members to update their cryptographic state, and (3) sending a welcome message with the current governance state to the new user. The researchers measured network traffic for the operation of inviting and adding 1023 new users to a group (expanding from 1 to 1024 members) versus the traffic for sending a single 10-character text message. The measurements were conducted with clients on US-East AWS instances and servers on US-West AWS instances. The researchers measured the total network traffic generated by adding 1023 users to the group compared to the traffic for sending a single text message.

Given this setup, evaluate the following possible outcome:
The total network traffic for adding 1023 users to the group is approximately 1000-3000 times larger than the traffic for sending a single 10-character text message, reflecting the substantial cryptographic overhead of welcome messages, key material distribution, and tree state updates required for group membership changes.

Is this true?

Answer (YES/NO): YES